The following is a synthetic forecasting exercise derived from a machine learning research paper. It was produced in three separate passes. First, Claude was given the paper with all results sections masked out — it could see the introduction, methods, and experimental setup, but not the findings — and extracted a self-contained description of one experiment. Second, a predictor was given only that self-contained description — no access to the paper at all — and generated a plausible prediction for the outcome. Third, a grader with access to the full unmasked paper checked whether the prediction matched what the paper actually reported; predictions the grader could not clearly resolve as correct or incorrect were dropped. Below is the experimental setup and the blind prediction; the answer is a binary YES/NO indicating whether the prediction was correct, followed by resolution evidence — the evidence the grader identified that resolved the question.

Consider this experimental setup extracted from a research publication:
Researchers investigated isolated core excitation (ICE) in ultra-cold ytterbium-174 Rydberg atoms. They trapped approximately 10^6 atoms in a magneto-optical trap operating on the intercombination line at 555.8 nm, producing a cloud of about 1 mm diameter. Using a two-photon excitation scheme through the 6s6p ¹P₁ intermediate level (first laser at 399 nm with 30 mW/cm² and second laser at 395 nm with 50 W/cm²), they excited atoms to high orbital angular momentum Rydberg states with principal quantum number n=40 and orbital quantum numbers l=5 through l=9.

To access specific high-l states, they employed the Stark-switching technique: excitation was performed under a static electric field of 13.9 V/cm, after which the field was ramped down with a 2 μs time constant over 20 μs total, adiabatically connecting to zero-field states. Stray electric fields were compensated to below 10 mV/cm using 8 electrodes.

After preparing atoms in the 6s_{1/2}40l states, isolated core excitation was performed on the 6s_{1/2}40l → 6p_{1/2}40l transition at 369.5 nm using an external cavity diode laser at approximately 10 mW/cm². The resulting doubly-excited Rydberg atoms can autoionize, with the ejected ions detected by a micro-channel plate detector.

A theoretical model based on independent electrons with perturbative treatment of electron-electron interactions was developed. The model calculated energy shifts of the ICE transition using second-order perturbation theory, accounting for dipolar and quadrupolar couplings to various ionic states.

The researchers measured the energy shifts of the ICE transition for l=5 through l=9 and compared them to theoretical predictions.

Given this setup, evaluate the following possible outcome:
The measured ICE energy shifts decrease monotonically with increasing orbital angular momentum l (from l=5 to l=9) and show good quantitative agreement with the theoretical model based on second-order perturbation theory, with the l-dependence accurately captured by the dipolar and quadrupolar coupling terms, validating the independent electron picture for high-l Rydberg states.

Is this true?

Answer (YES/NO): YES